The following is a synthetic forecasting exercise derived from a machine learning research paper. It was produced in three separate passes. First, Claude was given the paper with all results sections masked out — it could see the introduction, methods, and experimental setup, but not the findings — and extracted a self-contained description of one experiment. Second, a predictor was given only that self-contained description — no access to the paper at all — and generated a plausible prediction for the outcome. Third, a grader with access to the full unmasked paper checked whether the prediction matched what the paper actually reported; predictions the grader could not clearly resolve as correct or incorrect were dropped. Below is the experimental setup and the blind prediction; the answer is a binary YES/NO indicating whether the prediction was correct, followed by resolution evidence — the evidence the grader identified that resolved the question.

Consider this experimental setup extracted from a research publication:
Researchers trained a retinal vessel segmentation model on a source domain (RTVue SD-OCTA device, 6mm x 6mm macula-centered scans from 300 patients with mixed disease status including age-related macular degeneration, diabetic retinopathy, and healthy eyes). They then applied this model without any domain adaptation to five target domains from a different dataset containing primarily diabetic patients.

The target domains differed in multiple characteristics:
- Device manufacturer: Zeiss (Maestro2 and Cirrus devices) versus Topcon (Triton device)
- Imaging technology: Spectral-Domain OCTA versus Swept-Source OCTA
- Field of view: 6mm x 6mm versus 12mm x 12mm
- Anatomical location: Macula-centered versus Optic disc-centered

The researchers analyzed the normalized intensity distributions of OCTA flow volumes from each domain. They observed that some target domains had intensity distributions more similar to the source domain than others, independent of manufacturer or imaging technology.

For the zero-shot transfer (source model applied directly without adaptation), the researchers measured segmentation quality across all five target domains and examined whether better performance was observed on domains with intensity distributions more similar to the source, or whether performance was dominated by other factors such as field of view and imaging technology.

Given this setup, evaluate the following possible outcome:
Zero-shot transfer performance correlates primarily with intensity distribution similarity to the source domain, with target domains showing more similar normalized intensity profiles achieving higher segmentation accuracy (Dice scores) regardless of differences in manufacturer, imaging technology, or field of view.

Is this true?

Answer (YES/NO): YES